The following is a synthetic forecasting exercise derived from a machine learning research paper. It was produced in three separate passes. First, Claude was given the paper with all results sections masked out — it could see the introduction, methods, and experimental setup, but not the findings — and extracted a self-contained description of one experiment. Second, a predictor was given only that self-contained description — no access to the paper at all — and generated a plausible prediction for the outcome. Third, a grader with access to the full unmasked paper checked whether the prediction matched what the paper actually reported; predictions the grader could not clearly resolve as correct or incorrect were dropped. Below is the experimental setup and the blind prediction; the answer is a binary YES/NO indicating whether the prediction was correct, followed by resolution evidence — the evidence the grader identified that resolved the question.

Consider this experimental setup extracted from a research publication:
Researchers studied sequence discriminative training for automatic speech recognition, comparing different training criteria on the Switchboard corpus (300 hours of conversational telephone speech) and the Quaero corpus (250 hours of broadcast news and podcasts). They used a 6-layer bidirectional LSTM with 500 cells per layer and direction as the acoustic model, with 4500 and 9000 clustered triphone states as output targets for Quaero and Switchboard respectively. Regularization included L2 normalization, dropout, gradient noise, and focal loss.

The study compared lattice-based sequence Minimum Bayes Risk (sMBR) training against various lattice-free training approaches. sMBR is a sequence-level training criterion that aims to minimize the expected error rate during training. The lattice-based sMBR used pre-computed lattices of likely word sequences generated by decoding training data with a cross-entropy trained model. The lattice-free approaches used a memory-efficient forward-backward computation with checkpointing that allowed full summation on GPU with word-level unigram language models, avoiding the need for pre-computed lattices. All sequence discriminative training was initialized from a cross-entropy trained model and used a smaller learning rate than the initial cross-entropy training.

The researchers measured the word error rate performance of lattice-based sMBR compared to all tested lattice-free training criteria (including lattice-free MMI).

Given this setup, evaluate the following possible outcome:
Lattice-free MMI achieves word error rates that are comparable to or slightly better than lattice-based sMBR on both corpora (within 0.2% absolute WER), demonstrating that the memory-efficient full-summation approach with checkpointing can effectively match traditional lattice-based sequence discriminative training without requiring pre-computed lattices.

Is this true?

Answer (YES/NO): NO